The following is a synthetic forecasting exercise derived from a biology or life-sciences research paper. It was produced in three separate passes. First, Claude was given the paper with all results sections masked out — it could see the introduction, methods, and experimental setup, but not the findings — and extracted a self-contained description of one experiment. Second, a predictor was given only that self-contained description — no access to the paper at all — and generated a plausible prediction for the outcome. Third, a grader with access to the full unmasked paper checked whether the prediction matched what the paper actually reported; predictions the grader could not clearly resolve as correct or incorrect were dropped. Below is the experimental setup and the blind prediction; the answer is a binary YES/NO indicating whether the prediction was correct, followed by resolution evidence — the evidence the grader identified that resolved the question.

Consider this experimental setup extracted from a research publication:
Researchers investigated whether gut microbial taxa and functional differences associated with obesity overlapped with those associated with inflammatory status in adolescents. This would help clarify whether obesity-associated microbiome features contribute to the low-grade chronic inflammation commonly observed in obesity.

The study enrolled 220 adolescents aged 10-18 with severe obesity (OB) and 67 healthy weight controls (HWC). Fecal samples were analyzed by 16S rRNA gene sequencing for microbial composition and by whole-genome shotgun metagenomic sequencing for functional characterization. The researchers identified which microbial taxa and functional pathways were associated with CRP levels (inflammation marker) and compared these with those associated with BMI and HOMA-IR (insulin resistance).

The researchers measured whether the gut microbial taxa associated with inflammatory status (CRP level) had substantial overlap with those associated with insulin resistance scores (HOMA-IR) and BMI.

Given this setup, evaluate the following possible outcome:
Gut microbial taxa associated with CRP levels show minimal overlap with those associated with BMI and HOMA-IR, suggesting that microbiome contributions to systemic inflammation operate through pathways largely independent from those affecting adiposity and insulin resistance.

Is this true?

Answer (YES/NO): YES